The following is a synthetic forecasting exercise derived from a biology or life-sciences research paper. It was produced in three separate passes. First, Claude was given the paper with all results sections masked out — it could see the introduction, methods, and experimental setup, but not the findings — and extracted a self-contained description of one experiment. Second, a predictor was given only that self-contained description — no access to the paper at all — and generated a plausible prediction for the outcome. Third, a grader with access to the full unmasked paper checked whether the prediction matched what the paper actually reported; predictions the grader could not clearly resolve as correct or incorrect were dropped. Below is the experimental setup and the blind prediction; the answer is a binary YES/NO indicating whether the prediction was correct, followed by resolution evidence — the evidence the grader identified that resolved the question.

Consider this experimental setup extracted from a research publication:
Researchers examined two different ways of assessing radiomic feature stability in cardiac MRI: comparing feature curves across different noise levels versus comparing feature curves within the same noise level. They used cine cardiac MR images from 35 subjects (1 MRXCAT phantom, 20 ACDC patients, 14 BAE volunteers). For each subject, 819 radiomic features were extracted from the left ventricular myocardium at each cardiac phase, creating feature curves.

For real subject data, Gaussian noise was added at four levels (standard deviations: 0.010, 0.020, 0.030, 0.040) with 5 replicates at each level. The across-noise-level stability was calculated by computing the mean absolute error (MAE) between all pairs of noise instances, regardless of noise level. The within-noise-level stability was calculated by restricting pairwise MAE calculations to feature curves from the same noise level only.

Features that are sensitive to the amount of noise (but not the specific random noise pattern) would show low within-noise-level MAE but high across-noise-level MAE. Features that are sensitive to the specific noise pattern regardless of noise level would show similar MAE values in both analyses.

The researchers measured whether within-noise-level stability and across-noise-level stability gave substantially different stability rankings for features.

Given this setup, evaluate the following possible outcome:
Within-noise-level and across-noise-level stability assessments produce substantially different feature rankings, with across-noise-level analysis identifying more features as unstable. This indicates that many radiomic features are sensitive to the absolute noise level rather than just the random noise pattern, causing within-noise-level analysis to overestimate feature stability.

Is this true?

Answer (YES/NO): NO